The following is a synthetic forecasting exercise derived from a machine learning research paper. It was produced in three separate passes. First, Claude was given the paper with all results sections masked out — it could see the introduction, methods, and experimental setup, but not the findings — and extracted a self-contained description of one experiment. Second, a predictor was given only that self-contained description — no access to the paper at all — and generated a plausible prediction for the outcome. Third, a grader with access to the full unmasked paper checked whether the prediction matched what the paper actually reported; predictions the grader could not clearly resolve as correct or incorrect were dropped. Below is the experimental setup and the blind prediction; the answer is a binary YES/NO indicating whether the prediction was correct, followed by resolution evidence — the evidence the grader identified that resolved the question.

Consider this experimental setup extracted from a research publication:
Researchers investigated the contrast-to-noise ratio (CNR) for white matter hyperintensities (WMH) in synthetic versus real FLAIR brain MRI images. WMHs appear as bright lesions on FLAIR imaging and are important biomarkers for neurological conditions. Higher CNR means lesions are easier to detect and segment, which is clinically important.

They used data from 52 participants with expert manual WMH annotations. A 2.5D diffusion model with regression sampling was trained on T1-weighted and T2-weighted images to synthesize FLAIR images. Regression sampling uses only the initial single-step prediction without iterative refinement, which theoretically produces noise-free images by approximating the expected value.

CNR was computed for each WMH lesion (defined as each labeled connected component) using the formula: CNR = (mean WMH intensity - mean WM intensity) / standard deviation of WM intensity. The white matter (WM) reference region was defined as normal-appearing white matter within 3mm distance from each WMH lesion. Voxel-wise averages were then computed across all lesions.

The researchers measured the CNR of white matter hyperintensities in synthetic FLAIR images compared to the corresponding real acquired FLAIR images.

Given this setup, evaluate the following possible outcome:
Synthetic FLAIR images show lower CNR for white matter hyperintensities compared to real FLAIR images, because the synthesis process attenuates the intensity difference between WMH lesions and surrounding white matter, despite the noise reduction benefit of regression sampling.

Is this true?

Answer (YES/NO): NO